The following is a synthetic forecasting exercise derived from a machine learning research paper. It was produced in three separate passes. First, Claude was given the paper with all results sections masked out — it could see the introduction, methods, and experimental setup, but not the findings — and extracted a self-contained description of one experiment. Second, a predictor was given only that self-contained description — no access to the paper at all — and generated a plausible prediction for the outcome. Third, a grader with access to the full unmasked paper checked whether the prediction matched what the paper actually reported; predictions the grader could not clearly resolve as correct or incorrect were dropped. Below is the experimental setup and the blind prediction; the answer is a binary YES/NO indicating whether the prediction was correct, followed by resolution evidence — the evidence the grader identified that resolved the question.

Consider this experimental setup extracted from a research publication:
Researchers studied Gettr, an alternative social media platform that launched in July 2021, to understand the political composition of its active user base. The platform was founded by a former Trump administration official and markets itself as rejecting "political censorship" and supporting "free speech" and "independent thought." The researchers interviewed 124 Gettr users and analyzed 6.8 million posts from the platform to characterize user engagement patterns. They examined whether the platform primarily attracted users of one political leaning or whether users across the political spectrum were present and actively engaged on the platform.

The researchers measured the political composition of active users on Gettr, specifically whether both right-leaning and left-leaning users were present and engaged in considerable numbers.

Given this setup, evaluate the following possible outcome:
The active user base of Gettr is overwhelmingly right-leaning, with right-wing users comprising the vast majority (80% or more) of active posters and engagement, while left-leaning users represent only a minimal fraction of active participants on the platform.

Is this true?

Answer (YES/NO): NO